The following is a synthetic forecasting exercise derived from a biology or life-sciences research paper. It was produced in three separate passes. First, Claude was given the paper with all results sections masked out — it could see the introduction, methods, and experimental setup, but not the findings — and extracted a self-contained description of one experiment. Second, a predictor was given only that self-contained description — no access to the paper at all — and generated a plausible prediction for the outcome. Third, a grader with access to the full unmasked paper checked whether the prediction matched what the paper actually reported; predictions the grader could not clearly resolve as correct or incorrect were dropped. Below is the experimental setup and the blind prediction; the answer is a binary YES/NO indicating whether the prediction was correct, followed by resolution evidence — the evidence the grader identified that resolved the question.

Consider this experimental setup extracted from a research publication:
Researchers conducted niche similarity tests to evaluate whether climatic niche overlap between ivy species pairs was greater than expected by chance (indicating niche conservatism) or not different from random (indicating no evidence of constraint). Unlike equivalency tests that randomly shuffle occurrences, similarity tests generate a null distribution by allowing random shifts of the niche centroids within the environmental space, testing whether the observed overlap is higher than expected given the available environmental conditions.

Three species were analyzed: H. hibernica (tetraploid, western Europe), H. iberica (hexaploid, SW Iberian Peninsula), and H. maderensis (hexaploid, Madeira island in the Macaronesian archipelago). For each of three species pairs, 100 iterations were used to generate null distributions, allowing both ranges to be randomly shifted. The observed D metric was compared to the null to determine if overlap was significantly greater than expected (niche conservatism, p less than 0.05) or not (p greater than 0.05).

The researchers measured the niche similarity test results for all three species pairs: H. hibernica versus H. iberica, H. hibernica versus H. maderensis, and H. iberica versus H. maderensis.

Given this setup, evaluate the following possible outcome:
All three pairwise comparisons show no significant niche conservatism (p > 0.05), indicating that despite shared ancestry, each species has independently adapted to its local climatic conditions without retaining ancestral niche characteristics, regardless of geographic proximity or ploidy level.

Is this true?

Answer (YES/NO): NO